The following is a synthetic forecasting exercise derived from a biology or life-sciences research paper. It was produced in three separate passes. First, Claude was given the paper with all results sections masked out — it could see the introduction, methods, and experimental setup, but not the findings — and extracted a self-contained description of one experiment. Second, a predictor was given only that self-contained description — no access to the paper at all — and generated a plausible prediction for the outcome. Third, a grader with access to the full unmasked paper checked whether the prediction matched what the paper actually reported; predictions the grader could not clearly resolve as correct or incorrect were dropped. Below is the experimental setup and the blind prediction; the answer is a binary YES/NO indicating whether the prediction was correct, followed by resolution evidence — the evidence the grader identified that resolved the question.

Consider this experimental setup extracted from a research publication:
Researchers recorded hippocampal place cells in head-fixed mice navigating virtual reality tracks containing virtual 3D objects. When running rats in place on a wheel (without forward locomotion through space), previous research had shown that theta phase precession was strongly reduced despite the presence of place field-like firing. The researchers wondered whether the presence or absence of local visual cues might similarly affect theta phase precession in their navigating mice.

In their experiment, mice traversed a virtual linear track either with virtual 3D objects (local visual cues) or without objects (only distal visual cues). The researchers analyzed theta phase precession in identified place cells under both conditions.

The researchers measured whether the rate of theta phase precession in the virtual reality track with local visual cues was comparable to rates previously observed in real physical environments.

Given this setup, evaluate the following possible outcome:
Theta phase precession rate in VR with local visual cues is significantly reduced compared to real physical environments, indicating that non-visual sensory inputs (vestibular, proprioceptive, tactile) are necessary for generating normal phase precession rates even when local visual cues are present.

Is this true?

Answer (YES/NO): NO